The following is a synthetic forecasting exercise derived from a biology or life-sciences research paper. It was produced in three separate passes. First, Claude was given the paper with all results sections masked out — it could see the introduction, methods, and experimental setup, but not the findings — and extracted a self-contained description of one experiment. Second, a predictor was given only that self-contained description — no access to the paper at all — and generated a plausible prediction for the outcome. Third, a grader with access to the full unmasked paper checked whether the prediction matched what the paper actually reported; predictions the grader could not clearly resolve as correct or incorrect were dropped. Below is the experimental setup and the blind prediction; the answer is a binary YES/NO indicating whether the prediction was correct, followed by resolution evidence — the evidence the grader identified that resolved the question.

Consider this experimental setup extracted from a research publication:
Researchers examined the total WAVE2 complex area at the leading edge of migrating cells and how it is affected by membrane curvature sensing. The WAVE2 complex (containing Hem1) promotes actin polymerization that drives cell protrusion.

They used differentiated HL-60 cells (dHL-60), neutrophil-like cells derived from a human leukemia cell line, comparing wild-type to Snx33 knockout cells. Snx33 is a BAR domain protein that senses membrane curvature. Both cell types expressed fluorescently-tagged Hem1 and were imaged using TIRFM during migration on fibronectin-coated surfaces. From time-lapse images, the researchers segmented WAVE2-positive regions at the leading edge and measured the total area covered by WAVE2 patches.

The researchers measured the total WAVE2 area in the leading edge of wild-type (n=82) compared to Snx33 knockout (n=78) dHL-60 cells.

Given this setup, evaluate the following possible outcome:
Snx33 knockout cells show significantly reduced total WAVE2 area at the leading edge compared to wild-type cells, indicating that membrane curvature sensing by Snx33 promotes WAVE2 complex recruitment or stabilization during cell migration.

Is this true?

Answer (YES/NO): NO